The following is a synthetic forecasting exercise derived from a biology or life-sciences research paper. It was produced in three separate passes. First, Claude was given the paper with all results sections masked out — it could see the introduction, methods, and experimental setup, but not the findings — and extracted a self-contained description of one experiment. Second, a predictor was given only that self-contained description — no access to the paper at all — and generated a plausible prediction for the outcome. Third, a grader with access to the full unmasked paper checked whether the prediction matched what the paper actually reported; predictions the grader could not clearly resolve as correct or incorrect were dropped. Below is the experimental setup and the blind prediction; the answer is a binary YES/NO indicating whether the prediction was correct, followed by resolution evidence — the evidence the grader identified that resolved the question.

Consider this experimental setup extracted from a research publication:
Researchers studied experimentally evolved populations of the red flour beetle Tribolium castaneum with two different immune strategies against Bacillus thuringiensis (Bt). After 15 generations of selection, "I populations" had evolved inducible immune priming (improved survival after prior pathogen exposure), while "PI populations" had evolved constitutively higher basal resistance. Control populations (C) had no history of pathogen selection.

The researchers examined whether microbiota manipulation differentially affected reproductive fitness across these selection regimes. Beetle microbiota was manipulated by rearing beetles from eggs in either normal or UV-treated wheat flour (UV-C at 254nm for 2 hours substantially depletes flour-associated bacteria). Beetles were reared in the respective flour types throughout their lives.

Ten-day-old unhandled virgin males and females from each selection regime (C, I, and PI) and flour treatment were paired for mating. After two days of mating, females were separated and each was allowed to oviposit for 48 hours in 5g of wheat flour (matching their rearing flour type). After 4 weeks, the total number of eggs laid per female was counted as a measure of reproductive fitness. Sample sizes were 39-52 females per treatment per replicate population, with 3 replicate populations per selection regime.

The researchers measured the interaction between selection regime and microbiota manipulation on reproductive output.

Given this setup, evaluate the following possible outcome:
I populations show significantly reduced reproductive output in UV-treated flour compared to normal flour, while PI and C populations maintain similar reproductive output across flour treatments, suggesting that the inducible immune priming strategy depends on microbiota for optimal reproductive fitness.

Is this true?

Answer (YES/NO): NO